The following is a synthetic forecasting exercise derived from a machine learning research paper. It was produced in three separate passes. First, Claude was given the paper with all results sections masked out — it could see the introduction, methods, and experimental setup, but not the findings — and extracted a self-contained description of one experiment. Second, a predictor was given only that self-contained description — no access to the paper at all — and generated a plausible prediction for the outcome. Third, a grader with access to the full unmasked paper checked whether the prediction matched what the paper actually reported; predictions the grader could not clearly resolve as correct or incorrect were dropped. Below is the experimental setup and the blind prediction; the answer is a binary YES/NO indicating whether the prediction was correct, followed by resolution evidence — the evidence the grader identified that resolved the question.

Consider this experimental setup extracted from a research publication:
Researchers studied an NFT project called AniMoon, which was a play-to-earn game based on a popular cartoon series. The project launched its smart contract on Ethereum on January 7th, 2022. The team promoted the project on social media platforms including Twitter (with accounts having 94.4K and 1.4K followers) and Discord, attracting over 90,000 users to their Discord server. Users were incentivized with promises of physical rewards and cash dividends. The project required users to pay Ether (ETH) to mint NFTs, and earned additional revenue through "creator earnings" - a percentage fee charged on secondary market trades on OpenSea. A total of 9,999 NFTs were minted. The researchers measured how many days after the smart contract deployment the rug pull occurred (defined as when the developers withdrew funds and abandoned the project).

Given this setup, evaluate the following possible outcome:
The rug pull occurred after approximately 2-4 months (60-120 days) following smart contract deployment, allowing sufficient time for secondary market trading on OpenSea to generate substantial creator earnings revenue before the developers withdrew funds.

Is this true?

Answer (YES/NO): NO